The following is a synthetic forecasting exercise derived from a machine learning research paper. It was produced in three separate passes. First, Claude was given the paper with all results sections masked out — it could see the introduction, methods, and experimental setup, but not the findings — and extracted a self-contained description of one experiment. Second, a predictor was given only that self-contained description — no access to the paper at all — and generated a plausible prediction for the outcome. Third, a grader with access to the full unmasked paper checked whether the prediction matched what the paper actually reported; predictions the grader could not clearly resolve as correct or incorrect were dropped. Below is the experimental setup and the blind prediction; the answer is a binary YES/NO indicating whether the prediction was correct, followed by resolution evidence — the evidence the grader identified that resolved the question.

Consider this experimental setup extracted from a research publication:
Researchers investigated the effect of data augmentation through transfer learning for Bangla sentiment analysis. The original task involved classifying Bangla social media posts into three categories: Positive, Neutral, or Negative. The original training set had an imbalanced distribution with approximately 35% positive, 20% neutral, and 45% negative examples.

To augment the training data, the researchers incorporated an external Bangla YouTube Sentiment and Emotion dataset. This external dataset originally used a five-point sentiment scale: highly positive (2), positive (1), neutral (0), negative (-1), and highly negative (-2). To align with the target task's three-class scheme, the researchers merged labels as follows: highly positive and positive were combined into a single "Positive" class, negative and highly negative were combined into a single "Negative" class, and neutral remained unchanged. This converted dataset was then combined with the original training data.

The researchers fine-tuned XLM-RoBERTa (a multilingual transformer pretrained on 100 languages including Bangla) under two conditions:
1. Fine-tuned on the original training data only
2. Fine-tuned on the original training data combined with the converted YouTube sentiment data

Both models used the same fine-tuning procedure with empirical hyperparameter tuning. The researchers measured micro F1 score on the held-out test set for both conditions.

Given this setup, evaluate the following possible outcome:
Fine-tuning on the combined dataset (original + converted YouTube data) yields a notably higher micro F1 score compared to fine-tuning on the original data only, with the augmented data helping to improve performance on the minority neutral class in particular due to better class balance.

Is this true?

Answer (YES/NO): NO